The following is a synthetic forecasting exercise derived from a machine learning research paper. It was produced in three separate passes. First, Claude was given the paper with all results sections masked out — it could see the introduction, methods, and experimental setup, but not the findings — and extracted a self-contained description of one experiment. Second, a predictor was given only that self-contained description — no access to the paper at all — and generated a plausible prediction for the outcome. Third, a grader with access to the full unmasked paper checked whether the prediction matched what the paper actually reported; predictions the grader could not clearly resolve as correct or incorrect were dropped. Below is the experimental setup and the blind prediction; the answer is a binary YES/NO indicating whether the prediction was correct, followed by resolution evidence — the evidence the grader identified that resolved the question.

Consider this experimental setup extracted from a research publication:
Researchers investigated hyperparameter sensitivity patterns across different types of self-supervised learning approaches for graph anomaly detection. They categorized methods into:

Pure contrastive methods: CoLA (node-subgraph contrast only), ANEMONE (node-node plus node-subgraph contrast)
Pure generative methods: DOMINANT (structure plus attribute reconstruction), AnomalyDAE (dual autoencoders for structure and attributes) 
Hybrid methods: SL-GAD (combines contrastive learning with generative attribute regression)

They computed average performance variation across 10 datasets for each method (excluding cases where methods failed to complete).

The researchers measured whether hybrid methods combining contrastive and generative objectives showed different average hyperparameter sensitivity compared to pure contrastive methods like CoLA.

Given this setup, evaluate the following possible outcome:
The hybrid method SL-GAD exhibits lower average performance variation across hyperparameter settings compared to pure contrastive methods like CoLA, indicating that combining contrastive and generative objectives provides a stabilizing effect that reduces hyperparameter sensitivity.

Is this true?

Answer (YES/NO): NO